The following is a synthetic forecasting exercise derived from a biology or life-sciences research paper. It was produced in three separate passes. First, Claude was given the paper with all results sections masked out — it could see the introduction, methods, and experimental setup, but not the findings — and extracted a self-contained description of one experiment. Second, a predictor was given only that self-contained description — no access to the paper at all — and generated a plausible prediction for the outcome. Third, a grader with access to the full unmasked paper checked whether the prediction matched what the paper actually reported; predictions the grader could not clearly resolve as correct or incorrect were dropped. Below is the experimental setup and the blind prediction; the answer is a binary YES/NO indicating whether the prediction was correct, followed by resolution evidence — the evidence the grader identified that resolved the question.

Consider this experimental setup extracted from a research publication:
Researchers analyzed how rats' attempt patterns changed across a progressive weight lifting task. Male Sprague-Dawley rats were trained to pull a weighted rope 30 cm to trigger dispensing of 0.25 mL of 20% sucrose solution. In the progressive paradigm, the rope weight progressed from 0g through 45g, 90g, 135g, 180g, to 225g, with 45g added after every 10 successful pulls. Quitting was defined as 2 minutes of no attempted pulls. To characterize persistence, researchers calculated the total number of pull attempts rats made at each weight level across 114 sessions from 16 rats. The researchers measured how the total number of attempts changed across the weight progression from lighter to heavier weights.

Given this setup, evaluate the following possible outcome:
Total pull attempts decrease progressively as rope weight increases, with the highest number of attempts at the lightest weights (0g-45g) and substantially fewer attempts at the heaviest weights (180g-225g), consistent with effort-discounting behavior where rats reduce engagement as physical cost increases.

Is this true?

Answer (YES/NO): NO